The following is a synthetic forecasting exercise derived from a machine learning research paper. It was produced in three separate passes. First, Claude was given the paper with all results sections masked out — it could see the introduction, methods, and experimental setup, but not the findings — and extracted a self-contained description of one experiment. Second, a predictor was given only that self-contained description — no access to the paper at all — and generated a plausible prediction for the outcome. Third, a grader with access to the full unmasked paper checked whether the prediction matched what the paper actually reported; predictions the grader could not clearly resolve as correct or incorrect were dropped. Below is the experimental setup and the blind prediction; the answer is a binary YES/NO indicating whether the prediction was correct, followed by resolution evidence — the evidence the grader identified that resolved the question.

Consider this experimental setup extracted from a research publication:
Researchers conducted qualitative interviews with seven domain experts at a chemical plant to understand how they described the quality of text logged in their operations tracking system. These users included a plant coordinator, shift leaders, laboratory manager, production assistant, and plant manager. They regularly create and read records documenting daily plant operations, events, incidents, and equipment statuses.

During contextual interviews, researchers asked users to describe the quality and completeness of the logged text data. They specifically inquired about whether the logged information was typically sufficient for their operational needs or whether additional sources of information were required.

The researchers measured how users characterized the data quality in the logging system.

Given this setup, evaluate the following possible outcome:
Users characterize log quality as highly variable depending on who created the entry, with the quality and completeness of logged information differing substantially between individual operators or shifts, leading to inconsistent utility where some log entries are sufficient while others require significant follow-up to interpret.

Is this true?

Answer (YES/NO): YES